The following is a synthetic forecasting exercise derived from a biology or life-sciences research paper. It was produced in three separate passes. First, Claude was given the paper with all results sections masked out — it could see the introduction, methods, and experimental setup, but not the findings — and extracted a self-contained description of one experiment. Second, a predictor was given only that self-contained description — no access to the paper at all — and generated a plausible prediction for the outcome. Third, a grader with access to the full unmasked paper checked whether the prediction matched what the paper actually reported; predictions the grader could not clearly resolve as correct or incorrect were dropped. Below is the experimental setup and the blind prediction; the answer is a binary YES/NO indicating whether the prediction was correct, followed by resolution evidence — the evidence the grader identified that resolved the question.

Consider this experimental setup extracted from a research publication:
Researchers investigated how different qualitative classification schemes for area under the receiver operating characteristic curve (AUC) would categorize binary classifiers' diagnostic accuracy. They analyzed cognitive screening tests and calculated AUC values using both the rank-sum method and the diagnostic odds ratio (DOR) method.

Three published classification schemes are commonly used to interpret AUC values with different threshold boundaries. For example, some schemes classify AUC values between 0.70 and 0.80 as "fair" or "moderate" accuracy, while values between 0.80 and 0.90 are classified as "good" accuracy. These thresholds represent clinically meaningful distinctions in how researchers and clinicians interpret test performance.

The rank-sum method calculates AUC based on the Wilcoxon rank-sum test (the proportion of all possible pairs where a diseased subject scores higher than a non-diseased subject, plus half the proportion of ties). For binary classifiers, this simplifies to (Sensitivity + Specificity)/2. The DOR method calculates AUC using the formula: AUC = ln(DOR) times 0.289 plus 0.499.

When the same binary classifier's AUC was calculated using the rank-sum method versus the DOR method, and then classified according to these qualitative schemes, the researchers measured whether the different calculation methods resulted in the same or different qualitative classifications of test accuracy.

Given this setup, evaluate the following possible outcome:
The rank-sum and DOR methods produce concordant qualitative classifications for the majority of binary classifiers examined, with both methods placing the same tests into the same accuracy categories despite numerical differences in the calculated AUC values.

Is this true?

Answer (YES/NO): NO